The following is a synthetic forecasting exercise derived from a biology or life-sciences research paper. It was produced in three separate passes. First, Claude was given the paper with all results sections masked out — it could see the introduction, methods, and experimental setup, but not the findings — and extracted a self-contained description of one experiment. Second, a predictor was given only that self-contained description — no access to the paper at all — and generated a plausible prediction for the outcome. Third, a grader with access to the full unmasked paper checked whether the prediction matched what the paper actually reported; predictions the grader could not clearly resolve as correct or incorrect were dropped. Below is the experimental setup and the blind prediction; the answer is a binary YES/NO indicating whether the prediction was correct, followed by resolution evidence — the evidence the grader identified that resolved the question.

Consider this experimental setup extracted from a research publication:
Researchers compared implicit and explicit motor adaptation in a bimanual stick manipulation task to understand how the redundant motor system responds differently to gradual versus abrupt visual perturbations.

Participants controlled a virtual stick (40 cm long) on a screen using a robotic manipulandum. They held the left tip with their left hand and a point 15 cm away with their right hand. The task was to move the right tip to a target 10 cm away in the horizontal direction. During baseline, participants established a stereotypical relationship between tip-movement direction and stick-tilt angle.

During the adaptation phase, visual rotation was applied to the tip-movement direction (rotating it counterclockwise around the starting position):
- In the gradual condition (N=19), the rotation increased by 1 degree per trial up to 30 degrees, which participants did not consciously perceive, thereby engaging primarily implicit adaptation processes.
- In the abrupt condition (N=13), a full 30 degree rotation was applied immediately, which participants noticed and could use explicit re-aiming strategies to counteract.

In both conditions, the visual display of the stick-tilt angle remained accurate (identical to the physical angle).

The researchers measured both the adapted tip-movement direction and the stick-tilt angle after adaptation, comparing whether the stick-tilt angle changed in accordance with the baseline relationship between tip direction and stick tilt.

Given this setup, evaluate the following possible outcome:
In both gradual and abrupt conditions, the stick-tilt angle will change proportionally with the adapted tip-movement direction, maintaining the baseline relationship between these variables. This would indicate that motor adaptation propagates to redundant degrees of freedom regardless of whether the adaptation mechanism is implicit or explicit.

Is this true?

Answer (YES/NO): YES